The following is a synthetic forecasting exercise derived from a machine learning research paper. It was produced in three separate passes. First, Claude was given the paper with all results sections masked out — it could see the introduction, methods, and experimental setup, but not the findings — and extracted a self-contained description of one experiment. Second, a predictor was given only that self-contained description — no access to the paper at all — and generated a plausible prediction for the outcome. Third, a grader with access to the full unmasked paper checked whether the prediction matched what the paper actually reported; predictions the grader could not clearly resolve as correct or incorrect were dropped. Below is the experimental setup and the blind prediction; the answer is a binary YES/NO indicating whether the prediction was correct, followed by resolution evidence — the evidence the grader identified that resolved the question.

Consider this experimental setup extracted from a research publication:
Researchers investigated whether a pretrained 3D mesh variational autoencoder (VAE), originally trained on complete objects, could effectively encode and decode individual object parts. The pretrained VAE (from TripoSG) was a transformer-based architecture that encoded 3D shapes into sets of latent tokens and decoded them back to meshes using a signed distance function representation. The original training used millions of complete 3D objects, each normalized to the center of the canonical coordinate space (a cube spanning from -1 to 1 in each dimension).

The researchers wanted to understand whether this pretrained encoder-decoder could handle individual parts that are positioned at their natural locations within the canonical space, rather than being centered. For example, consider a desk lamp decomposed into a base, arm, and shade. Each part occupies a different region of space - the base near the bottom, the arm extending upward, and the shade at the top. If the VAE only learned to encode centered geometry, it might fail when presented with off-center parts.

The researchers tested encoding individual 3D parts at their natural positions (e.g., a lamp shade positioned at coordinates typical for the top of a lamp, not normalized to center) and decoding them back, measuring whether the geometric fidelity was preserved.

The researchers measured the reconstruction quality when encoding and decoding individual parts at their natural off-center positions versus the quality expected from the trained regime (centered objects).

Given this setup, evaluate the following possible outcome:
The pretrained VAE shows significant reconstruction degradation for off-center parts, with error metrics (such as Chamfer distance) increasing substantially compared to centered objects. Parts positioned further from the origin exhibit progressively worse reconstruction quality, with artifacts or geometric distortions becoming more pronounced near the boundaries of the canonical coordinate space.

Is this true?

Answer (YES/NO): NO